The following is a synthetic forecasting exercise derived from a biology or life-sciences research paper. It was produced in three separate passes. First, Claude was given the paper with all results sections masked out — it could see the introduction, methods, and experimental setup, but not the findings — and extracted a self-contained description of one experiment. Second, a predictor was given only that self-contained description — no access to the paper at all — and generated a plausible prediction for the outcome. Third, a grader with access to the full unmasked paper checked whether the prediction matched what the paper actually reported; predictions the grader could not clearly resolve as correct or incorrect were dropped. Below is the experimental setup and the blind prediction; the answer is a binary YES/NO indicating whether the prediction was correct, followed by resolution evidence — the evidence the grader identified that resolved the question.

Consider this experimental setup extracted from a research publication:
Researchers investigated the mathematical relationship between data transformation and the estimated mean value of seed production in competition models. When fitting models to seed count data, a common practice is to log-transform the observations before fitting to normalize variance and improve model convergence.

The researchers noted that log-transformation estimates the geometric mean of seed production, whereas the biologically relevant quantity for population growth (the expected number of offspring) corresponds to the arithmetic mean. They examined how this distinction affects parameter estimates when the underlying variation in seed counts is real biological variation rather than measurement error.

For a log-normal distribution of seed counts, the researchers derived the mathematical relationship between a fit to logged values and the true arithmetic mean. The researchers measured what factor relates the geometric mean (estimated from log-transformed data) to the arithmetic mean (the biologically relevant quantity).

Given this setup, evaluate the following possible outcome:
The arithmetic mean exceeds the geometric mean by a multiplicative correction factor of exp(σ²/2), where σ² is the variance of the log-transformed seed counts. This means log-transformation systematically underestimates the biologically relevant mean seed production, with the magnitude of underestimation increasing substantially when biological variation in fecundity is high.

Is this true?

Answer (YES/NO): NO